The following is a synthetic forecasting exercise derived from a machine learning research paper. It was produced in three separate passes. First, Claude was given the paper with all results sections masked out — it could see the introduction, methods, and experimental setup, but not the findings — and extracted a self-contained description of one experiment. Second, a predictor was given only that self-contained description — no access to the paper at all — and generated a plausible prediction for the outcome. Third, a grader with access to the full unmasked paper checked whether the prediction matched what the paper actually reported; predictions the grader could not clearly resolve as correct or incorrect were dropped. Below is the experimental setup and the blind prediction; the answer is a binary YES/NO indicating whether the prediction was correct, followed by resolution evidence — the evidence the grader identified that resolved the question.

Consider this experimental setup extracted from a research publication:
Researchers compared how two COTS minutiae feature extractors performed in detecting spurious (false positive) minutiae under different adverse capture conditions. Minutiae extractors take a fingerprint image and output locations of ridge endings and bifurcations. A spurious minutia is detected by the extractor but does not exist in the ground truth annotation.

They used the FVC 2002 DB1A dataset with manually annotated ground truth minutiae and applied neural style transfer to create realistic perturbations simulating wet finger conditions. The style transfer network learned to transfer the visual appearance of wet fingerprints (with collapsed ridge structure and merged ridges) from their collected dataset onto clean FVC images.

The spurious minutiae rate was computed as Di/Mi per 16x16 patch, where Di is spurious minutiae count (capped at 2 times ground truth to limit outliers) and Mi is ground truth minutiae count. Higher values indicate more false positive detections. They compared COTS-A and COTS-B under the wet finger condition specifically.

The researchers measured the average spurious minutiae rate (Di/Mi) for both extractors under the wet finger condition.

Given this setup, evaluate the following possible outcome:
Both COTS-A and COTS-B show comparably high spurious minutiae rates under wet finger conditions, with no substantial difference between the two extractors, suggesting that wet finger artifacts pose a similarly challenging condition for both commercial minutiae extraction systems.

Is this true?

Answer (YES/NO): NO